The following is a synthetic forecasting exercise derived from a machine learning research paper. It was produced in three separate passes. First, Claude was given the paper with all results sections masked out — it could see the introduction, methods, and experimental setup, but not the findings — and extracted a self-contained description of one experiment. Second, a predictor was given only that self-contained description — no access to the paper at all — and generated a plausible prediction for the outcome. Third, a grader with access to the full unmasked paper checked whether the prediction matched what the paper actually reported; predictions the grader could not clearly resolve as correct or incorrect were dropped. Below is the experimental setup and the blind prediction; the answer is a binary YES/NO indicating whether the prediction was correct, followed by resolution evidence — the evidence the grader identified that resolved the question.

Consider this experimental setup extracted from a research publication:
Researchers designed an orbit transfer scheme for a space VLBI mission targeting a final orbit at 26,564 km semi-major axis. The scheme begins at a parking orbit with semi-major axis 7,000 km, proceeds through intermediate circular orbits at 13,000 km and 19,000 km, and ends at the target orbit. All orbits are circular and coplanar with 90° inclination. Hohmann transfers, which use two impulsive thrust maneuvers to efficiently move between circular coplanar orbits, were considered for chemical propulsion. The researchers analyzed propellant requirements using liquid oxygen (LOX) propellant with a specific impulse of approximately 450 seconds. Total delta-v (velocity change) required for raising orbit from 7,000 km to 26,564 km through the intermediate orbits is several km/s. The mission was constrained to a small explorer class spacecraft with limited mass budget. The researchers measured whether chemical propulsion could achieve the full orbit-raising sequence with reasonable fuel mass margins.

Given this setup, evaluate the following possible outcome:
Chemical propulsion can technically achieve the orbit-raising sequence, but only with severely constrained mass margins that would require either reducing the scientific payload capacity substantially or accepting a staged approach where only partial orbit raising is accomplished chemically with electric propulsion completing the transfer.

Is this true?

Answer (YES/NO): NO